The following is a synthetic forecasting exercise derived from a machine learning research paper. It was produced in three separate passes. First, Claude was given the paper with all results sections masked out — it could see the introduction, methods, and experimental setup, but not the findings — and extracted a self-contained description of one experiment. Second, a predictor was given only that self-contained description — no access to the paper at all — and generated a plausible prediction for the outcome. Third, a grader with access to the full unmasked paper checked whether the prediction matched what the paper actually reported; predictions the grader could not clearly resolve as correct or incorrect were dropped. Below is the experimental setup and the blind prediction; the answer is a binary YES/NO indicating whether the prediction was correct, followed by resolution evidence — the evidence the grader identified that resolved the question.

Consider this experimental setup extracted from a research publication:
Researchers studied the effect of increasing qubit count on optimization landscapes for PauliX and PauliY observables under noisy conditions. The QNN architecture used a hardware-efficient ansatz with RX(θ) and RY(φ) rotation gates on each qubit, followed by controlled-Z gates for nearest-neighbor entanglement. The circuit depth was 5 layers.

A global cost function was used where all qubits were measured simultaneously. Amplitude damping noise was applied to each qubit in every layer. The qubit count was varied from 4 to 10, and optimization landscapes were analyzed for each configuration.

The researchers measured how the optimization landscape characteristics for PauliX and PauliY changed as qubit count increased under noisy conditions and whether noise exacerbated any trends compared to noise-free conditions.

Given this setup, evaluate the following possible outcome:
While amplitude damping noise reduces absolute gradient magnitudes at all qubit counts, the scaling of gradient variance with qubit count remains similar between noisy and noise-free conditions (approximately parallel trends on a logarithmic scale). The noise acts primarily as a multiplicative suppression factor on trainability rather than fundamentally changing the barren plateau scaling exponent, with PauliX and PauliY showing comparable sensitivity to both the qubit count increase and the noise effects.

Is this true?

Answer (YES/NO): NO